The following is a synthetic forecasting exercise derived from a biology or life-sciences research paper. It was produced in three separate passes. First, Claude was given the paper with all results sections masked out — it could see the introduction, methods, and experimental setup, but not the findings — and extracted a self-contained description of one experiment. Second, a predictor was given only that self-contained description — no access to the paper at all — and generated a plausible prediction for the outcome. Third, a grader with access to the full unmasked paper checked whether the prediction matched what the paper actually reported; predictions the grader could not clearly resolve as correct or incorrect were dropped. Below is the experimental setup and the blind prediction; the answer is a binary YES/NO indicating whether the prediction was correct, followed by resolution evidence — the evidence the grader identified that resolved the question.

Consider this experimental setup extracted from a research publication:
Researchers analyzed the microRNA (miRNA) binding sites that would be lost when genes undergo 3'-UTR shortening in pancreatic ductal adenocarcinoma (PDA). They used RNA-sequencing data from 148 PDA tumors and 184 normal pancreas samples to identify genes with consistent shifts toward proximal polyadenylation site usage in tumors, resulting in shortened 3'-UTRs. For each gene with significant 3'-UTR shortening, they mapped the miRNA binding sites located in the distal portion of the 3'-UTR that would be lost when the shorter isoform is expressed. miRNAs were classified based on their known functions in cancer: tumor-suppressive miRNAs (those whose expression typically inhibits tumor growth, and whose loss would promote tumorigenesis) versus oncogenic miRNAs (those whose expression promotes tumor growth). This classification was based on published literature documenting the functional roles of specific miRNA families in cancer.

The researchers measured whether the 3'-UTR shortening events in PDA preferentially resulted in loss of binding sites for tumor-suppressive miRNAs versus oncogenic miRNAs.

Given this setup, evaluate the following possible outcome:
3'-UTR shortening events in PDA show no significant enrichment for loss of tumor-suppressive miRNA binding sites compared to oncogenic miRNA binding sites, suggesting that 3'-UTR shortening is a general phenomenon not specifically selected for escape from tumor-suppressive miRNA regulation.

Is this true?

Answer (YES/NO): NO